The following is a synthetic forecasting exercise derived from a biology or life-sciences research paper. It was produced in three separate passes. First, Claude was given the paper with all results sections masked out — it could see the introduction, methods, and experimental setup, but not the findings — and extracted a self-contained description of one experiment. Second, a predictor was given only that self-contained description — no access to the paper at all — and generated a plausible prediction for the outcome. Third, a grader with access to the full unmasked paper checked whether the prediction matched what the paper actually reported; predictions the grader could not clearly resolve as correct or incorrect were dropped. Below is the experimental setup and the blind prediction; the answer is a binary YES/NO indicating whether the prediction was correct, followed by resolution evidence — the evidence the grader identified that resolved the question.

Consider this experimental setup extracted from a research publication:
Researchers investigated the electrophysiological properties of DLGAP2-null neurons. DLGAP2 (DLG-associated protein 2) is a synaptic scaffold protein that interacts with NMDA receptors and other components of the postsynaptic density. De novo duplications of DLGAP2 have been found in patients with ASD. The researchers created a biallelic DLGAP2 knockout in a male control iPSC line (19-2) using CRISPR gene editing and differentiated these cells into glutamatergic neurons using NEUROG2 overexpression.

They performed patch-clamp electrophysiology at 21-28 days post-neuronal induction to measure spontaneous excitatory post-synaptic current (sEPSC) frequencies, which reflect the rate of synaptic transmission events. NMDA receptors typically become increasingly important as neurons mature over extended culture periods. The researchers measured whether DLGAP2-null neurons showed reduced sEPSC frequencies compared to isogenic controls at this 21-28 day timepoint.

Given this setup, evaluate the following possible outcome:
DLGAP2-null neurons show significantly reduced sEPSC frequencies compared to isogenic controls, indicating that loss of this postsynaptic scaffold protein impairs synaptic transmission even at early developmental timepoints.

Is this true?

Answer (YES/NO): NO